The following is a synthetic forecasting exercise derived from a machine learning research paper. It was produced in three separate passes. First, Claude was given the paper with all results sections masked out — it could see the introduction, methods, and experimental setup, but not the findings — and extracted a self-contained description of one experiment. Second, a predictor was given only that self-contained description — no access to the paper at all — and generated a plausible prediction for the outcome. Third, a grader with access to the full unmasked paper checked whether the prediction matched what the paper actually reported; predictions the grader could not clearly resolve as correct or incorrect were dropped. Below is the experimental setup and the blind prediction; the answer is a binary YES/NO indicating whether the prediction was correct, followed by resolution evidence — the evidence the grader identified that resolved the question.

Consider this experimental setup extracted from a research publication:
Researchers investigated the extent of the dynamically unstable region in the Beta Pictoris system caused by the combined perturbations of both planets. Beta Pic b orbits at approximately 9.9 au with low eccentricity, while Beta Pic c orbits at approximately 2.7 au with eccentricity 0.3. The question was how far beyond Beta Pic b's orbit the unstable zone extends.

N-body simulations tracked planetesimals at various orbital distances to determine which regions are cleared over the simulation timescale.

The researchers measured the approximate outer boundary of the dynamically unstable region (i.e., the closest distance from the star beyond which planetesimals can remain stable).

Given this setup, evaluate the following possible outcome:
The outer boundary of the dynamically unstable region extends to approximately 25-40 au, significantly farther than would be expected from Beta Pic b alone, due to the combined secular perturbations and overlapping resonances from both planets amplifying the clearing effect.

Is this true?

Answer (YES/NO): YES